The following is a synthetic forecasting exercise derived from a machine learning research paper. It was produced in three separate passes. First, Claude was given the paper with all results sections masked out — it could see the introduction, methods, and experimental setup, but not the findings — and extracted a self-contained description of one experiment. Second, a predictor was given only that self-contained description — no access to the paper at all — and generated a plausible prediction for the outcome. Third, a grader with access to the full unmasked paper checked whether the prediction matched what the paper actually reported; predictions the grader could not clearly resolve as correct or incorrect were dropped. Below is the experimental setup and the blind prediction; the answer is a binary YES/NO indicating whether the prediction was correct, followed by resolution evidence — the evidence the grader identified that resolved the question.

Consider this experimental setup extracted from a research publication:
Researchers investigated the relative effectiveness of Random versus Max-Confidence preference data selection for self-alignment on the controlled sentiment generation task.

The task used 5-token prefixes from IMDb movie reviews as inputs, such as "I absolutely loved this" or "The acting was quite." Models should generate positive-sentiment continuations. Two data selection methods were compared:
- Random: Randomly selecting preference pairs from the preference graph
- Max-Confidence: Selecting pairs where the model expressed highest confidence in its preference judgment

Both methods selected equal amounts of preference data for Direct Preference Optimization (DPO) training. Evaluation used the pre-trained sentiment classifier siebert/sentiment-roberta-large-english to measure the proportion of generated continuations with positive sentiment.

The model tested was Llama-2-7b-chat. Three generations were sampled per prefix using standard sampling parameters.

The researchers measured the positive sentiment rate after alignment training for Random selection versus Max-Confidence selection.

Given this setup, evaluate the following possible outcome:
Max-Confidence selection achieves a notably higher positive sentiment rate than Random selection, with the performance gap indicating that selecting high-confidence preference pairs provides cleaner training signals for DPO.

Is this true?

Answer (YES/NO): NO